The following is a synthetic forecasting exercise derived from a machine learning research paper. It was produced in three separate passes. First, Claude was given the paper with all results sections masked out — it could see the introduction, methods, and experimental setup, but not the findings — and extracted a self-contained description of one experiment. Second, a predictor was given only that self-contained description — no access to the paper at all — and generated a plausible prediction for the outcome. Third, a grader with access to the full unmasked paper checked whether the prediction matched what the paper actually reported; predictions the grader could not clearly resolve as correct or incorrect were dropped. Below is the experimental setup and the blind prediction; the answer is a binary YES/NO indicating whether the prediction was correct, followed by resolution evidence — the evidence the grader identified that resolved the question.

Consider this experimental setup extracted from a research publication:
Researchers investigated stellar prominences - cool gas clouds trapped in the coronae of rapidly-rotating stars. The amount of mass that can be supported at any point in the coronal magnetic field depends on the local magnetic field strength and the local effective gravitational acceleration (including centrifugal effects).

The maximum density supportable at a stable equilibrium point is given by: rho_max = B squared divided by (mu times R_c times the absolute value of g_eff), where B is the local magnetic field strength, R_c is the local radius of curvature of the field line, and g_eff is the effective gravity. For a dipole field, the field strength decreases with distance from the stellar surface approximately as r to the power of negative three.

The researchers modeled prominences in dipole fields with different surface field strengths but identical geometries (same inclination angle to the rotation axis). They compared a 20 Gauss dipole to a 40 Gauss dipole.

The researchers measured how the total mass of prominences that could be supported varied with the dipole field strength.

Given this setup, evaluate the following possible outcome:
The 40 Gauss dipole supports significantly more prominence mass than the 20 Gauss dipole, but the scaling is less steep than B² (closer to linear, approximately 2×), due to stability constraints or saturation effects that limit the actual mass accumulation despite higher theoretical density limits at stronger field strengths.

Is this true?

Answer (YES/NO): NO